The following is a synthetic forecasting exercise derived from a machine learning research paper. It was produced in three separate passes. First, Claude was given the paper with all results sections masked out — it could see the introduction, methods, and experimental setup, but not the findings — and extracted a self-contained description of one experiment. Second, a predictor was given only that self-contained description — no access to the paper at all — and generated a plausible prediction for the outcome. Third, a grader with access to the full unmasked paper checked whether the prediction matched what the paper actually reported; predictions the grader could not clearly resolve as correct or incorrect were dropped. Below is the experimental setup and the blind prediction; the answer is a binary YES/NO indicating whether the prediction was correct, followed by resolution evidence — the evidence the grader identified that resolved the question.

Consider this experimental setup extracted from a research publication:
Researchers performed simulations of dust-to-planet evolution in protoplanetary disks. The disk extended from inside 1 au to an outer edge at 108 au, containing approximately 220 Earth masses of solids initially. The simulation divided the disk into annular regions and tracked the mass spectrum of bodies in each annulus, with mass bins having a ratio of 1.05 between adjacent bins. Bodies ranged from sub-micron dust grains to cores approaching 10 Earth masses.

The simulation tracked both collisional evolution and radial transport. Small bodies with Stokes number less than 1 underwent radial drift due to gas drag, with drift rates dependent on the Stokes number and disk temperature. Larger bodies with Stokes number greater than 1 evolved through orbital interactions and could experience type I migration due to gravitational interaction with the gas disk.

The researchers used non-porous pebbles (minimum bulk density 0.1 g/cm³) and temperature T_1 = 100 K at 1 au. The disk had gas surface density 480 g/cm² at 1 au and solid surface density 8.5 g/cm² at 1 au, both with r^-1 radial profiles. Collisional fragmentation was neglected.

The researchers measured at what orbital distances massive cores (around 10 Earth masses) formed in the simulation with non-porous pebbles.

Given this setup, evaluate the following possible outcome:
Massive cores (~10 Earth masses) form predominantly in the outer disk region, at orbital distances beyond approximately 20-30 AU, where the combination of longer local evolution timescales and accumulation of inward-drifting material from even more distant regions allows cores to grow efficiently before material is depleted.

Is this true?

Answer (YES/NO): NO